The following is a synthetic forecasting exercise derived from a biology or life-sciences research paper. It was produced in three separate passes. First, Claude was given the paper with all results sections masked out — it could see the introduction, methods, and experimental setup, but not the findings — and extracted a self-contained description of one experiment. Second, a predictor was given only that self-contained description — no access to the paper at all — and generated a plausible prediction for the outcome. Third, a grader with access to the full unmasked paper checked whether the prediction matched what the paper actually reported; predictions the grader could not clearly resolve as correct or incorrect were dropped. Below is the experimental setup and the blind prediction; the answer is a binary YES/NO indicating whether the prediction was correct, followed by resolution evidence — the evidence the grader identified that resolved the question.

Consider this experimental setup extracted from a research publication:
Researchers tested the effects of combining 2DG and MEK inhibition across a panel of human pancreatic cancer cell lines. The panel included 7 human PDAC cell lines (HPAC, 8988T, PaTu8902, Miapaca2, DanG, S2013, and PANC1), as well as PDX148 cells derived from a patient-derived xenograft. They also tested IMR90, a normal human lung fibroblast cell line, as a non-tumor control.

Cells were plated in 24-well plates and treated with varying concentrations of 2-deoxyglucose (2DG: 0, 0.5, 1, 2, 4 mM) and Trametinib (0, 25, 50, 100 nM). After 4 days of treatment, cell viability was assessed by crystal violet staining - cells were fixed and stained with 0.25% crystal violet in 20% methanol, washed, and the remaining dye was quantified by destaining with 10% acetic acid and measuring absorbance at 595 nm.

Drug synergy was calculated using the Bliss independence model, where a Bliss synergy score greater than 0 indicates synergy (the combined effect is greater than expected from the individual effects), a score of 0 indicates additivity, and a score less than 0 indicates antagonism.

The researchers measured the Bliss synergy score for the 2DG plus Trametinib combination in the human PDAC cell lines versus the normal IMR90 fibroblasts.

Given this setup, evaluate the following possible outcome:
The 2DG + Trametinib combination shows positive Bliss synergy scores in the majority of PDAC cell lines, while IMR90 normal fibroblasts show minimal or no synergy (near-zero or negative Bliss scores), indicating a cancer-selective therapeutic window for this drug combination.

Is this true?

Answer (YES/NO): YES